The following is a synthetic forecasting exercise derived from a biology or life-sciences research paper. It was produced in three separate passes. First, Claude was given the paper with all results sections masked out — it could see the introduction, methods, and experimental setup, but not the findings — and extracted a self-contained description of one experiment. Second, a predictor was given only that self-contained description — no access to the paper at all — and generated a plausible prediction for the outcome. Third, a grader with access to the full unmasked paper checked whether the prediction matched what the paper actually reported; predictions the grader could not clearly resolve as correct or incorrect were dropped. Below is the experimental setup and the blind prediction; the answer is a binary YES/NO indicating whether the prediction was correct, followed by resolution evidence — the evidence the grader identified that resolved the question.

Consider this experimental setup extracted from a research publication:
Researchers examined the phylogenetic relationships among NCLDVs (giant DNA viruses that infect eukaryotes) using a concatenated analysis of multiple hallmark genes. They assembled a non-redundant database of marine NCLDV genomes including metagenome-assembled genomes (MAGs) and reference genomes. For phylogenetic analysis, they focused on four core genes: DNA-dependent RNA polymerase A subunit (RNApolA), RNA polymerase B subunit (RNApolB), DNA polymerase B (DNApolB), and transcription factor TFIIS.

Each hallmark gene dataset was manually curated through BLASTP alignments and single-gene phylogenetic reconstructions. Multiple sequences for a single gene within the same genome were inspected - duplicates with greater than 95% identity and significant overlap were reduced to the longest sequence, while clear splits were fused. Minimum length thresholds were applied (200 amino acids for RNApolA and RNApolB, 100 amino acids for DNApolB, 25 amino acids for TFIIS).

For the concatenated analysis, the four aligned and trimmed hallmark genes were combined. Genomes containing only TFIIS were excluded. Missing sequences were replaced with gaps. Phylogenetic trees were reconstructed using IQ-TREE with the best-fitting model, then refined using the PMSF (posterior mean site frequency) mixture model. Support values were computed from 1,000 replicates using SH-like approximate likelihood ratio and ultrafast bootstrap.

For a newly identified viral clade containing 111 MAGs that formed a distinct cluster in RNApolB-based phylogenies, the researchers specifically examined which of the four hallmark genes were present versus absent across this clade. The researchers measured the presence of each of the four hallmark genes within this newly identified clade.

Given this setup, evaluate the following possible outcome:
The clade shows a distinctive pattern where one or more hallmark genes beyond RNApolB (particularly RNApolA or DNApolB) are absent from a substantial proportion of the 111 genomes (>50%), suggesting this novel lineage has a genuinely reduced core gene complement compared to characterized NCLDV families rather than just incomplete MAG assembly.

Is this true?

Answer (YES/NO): NO